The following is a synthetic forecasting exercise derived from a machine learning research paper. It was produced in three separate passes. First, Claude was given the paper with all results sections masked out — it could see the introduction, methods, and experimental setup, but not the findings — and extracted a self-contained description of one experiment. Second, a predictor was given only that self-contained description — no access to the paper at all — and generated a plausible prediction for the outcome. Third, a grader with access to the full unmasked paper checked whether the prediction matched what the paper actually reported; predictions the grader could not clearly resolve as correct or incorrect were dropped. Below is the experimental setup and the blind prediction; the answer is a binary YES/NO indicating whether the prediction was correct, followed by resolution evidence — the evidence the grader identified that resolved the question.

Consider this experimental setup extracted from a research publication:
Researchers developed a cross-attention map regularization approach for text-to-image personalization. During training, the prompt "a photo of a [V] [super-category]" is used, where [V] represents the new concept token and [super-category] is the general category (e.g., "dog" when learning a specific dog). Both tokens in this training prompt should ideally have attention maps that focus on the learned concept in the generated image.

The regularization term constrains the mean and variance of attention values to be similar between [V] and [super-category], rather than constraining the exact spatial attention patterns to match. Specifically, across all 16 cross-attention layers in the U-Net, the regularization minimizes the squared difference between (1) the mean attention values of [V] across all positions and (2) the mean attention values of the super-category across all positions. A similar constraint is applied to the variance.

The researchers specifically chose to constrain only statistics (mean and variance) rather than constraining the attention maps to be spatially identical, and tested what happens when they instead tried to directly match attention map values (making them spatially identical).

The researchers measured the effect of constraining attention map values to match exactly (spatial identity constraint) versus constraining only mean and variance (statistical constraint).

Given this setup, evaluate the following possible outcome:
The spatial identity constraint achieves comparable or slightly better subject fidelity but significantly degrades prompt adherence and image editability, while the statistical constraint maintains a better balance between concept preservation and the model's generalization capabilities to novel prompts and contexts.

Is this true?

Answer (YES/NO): NO